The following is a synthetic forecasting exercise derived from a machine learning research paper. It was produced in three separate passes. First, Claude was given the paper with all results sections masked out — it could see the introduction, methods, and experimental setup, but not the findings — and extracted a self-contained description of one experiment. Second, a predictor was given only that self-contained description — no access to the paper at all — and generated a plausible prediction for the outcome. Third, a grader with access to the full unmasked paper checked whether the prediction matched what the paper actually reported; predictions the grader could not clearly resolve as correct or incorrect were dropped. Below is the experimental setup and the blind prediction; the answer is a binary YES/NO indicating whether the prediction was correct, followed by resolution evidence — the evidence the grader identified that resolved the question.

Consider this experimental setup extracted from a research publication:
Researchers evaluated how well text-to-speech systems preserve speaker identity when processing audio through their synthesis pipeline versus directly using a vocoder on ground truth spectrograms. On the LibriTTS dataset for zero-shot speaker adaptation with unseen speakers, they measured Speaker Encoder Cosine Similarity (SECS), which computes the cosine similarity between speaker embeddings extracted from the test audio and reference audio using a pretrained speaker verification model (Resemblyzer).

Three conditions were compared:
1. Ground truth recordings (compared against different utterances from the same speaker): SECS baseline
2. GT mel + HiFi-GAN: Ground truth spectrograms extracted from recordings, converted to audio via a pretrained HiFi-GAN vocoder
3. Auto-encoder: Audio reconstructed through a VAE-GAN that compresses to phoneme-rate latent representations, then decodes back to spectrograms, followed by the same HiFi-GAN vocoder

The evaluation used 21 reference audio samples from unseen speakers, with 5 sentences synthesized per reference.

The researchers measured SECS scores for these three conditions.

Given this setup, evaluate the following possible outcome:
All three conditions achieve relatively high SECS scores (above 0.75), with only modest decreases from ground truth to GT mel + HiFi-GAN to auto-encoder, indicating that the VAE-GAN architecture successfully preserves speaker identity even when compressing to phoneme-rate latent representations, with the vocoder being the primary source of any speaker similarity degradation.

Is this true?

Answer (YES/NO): YES